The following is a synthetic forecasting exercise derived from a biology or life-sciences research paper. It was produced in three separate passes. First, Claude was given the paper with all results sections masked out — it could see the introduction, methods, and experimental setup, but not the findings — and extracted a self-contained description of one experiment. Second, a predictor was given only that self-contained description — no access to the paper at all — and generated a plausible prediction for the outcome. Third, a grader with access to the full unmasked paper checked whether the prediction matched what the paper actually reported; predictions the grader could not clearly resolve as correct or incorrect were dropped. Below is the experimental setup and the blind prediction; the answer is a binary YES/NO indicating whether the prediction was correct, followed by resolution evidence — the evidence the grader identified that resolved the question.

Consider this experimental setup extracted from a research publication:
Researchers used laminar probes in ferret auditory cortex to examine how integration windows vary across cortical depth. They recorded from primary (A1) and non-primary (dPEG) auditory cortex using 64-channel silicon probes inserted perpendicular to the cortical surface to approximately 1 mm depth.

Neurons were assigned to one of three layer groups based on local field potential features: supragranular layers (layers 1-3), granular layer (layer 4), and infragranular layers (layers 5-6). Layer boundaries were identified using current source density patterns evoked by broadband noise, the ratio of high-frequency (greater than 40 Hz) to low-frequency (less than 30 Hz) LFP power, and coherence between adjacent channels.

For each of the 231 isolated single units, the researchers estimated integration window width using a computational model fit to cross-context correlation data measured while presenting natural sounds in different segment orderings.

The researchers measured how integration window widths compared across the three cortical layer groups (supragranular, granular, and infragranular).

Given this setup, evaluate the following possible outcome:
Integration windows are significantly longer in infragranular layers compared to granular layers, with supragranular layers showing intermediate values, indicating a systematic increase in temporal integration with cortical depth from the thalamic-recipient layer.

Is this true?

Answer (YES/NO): NO